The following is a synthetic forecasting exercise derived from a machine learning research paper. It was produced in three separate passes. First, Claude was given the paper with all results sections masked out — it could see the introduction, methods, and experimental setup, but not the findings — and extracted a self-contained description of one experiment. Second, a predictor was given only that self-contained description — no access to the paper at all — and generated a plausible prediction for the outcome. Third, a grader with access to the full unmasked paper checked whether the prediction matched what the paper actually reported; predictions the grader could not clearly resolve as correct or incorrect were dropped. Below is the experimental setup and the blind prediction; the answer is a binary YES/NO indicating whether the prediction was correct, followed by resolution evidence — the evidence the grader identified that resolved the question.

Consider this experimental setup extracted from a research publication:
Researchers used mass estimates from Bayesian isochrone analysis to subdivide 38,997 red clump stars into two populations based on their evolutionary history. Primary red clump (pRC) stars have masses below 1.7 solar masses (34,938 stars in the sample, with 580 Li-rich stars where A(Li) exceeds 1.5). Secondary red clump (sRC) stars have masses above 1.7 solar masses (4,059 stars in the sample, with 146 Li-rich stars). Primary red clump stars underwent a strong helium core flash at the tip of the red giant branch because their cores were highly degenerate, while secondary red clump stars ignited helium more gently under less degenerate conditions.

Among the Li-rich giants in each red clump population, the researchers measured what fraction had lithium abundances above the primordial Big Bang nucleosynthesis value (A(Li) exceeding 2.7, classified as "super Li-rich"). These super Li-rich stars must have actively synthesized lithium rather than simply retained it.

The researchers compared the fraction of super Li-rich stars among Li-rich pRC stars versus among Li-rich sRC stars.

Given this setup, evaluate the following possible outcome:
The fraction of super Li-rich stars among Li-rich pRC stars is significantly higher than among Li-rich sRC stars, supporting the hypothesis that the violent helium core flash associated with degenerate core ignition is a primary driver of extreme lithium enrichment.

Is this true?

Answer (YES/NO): NO